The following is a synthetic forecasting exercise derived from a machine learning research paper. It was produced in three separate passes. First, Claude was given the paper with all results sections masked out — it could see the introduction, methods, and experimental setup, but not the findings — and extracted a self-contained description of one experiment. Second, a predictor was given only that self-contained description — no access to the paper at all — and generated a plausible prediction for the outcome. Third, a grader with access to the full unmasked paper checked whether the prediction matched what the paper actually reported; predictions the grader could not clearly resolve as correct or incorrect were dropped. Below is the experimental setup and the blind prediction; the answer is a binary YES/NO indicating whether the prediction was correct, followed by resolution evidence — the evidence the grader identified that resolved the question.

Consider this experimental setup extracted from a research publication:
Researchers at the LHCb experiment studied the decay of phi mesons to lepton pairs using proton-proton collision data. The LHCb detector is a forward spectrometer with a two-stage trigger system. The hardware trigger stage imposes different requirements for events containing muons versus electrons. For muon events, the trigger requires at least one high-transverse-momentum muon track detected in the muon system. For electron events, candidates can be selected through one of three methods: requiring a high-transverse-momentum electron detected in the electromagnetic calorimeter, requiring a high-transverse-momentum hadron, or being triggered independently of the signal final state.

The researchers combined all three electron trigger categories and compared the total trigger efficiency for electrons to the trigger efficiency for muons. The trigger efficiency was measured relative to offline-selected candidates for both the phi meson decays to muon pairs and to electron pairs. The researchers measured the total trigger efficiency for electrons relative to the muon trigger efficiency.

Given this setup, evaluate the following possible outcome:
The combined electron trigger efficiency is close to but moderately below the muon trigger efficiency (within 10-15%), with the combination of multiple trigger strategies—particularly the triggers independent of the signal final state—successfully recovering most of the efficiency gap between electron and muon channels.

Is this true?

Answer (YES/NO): NO